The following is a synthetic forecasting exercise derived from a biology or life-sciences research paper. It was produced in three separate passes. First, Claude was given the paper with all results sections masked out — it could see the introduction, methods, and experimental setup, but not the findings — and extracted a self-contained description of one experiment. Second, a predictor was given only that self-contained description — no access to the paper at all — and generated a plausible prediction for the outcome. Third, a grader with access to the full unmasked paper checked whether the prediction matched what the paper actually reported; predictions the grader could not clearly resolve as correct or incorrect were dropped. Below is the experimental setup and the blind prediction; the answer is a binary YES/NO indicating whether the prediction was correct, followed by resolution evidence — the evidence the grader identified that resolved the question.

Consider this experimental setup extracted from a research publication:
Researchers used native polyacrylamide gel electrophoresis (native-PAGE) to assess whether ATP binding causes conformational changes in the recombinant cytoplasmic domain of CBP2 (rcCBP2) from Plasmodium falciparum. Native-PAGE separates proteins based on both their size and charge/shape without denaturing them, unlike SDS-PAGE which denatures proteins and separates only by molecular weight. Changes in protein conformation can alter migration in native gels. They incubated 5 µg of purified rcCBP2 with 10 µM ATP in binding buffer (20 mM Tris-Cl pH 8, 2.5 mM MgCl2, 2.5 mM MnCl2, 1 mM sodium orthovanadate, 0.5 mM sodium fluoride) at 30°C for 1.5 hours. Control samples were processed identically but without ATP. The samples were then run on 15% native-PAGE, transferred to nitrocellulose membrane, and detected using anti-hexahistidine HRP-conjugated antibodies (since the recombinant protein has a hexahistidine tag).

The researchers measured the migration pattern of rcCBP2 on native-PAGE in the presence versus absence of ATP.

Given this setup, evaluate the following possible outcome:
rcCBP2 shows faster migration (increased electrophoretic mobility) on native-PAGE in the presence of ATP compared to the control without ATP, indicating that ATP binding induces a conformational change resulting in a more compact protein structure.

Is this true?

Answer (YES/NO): NO